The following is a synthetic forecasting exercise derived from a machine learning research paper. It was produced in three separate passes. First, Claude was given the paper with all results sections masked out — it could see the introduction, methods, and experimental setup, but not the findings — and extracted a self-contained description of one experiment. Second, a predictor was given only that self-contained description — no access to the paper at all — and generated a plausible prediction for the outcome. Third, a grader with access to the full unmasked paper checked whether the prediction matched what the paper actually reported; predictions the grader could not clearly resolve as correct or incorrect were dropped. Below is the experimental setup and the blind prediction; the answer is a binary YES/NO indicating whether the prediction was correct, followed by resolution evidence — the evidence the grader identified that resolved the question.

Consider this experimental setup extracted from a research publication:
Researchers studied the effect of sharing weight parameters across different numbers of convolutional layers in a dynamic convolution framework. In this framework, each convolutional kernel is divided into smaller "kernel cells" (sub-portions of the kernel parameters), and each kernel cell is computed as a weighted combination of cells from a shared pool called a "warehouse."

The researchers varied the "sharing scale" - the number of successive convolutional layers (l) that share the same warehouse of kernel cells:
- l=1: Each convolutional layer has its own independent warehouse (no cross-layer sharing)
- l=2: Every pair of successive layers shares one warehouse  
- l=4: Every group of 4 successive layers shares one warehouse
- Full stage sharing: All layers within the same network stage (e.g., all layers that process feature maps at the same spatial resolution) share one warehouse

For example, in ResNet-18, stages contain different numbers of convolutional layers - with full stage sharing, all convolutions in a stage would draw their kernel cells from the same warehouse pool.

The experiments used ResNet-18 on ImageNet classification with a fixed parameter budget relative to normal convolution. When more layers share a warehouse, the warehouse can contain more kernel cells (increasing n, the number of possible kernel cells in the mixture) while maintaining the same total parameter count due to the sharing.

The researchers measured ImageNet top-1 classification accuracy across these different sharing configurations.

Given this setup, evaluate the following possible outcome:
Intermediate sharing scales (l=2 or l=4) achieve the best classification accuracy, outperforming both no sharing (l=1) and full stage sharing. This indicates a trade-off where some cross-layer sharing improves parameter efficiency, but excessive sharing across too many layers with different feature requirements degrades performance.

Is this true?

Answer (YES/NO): NO